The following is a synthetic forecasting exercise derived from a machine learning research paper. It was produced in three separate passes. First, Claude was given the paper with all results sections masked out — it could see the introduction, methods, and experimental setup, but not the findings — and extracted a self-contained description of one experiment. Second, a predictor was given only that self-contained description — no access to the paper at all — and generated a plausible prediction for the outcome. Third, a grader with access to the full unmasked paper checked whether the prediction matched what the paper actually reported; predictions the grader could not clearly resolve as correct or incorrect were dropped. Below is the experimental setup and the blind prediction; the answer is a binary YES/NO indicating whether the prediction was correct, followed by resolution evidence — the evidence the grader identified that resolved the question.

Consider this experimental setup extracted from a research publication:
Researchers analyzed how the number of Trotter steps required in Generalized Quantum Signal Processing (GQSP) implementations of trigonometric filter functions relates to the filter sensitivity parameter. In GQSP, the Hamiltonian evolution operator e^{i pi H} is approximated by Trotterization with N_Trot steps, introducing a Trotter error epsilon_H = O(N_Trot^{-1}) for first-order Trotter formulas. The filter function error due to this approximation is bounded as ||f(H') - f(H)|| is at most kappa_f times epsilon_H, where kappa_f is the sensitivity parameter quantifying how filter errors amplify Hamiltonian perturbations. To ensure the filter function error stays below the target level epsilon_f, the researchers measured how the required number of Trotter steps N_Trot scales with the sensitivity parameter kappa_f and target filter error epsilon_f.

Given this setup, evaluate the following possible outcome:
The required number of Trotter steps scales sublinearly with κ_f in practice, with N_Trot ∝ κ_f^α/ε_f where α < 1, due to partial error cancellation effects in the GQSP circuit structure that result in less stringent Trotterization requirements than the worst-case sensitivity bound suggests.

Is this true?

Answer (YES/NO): NO